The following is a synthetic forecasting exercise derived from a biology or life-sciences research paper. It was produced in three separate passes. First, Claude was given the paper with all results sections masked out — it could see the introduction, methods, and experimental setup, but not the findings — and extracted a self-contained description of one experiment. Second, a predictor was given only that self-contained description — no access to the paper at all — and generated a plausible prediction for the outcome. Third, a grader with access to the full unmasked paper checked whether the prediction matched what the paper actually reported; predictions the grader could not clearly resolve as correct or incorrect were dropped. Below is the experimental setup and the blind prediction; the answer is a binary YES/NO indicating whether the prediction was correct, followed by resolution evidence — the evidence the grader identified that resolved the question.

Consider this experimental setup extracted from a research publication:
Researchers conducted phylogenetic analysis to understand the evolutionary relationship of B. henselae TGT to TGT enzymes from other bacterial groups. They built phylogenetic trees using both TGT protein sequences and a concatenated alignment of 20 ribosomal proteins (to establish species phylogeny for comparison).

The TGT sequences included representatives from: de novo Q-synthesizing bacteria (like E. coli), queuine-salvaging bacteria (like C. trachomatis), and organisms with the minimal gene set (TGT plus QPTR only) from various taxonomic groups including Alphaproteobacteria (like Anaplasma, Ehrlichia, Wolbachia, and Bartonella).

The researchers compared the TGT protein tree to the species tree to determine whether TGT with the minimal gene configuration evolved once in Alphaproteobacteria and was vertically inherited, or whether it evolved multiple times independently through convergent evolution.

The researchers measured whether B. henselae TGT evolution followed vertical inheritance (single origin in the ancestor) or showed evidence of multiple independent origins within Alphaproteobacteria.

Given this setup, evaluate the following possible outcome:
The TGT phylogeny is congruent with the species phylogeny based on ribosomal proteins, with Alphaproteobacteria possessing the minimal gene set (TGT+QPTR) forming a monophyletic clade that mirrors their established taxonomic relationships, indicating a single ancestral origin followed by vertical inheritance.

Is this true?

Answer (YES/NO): NO